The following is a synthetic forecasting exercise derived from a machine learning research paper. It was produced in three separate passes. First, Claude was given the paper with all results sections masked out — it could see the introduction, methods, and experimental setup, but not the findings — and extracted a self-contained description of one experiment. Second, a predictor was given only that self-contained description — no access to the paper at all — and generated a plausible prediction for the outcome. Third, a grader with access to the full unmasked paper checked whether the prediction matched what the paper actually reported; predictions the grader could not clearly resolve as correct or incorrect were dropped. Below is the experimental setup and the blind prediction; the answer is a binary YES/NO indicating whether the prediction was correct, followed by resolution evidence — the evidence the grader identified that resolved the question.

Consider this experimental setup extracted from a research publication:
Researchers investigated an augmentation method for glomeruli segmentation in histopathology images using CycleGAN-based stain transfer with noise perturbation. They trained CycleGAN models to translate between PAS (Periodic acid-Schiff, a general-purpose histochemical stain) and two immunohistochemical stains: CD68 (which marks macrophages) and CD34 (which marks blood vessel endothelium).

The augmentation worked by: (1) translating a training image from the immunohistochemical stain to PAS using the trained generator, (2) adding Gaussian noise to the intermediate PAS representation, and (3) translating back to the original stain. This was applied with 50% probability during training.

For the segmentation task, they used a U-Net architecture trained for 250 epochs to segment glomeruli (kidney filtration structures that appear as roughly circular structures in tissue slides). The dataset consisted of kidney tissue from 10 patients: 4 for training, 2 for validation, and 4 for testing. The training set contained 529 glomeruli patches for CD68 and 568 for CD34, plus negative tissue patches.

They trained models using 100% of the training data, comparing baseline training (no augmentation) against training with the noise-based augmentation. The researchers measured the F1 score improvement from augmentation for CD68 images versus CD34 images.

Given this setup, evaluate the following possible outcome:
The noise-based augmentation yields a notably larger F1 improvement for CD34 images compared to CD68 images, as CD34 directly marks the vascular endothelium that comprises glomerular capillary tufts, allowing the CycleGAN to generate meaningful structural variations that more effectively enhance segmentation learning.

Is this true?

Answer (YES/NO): NO